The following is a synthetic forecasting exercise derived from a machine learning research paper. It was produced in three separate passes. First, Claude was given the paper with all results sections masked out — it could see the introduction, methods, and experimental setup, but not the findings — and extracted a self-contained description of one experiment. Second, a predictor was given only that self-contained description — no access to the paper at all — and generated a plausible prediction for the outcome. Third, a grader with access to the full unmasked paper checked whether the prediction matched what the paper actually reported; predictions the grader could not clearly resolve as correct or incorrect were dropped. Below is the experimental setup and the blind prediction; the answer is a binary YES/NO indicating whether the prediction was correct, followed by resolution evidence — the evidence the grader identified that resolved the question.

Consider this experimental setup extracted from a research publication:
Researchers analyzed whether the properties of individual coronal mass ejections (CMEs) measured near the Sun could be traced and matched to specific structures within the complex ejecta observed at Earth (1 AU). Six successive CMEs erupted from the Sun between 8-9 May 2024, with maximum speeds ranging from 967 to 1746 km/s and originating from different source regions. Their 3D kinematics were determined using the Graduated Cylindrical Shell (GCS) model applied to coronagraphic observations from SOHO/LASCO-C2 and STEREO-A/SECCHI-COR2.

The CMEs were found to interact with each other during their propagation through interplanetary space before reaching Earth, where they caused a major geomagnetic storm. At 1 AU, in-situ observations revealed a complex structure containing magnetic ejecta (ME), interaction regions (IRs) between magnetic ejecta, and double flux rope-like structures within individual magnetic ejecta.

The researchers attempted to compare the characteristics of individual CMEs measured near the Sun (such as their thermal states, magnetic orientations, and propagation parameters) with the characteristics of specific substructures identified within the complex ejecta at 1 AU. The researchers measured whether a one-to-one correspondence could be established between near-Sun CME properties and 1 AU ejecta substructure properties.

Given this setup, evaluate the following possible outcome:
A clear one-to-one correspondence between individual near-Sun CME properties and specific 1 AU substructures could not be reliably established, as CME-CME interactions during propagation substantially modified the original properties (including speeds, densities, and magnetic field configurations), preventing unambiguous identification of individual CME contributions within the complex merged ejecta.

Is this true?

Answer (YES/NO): YES